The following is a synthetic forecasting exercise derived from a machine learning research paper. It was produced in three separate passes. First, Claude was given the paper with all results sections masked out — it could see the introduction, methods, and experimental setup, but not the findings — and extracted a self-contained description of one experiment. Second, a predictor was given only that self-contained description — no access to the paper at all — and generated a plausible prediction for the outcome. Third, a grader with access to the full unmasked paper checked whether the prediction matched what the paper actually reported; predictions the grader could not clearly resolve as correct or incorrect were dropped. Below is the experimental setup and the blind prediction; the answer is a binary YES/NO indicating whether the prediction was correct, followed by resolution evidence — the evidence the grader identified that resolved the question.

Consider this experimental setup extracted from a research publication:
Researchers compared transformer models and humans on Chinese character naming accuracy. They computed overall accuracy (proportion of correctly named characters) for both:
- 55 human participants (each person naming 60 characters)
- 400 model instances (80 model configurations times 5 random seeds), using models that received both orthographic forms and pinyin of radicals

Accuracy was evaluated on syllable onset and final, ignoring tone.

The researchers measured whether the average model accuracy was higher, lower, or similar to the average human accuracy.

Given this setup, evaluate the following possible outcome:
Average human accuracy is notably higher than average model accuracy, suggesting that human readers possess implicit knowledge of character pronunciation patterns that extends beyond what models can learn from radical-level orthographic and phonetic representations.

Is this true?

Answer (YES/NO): NO